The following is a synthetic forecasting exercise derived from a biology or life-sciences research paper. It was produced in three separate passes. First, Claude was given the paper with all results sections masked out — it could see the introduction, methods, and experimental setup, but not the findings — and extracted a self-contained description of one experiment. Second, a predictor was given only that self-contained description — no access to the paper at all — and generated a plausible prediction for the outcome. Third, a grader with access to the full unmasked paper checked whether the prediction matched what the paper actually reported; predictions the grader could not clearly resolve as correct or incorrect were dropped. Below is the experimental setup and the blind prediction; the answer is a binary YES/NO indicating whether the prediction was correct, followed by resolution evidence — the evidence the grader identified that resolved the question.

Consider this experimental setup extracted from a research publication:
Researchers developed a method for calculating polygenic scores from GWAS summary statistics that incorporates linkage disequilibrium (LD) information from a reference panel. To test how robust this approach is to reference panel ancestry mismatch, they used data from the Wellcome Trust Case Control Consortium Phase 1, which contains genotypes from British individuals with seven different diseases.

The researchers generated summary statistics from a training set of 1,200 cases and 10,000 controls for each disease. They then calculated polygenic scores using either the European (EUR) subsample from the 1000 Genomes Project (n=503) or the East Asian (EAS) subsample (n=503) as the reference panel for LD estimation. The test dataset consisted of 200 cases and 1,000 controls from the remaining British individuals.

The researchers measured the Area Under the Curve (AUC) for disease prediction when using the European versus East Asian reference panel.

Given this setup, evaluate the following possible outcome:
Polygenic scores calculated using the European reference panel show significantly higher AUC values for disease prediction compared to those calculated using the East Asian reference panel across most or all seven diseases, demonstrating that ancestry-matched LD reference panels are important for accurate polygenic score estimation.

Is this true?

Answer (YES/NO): NO